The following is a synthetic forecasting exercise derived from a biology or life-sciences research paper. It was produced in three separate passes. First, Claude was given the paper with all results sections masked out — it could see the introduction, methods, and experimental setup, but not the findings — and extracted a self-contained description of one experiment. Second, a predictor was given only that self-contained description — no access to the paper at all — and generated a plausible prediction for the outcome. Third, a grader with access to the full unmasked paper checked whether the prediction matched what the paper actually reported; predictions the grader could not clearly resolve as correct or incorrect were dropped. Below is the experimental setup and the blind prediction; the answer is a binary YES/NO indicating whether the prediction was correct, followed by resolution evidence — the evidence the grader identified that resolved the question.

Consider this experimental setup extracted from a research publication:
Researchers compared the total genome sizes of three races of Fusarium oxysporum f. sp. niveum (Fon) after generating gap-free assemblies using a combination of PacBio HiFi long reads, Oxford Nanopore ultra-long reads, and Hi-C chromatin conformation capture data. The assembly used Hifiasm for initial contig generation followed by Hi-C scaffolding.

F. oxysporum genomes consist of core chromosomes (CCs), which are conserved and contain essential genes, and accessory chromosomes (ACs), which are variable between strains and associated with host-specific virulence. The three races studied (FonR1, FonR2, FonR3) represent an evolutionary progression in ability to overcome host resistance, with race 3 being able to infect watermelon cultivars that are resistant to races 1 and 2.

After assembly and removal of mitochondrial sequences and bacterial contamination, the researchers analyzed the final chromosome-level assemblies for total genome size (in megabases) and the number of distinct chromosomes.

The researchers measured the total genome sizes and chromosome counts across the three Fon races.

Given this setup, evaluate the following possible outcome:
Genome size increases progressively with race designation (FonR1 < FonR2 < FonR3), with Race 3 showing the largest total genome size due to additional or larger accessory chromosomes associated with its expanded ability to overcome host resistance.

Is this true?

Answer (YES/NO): NO